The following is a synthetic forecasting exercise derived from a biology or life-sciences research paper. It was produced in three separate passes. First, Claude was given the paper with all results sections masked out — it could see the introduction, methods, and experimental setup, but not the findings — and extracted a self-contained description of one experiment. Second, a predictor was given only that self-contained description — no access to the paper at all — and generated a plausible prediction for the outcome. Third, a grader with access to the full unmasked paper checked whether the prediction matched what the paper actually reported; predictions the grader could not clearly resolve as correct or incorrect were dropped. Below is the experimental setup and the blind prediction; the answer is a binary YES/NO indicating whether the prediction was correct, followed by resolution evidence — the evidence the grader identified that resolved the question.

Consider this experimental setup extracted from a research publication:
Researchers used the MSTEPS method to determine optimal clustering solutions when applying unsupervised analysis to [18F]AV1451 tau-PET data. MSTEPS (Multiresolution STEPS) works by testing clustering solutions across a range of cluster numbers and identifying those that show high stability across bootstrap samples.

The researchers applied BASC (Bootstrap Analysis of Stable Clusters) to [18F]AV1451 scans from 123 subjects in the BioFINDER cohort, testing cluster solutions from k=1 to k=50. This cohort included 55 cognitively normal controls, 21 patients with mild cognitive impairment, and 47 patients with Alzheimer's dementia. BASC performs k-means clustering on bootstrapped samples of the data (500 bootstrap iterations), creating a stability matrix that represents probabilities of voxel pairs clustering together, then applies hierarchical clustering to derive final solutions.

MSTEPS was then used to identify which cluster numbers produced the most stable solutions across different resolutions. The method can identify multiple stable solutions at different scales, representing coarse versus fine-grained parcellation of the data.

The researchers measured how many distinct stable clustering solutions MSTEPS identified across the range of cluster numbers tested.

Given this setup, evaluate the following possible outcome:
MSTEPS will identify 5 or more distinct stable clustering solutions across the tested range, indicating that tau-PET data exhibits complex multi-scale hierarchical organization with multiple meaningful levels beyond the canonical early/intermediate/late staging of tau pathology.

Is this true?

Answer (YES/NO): NO